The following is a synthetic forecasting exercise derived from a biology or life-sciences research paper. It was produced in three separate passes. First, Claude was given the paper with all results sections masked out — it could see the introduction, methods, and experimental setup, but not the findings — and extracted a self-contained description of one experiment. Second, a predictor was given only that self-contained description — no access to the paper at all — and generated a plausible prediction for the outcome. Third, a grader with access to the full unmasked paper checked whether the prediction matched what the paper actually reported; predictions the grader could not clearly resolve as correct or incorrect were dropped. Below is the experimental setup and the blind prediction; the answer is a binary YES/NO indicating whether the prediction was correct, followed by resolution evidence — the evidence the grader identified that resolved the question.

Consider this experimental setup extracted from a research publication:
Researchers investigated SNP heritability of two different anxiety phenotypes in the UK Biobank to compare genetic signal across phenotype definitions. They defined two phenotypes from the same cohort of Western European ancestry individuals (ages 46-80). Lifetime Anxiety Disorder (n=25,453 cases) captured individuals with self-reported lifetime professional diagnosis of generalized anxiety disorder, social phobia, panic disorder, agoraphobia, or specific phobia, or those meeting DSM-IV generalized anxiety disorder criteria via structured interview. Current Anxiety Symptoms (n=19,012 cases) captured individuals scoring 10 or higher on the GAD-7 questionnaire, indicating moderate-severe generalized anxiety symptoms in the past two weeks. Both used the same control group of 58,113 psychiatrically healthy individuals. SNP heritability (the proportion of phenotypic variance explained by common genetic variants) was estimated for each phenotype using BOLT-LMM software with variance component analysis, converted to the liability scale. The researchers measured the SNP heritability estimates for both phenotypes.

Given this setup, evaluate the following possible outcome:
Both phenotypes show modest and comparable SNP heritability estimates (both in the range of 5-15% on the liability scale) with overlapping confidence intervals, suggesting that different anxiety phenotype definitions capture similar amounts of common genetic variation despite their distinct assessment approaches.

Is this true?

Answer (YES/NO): NO